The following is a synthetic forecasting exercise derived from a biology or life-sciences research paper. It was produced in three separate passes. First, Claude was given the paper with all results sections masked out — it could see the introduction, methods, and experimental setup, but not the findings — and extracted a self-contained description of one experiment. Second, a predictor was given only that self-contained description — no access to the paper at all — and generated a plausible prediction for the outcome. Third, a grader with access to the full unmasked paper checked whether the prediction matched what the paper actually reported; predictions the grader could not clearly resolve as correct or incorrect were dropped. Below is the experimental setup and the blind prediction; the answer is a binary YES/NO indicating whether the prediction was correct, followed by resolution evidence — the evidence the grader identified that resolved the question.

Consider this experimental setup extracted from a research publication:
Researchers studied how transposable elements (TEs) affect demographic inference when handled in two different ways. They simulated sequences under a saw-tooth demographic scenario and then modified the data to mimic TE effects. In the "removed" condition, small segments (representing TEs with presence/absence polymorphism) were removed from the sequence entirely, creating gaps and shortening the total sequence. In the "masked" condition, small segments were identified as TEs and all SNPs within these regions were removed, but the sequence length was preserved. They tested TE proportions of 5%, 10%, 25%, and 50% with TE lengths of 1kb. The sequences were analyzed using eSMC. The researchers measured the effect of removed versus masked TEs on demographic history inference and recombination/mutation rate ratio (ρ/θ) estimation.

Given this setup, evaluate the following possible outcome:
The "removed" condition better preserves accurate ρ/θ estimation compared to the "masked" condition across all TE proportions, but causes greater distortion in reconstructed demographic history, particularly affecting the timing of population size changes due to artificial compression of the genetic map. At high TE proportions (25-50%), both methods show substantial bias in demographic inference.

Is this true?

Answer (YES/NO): NO